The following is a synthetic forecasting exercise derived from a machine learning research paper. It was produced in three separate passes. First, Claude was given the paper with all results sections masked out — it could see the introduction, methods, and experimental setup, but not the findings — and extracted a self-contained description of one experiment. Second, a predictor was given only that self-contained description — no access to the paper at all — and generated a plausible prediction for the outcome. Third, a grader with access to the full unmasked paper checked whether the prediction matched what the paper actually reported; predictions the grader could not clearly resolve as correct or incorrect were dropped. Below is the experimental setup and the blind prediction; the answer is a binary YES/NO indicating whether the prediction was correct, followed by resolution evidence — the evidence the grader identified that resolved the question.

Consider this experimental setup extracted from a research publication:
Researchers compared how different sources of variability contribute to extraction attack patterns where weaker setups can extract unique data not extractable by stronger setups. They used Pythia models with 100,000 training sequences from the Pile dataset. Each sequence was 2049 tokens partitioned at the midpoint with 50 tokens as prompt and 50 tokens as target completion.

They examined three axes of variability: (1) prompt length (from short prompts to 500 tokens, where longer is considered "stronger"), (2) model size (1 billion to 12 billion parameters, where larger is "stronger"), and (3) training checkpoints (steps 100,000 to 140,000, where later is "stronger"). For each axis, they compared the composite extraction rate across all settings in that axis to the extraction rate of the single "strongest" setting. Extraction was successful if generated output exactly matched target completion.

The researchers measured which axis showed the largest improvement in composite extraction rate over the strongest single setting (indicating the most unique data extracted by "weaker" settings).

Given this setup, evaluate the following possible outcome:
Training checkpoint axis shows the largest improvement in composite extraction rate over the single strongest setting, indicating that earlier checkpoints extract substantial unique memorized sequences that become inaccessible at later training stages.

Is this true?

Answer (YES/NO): YES